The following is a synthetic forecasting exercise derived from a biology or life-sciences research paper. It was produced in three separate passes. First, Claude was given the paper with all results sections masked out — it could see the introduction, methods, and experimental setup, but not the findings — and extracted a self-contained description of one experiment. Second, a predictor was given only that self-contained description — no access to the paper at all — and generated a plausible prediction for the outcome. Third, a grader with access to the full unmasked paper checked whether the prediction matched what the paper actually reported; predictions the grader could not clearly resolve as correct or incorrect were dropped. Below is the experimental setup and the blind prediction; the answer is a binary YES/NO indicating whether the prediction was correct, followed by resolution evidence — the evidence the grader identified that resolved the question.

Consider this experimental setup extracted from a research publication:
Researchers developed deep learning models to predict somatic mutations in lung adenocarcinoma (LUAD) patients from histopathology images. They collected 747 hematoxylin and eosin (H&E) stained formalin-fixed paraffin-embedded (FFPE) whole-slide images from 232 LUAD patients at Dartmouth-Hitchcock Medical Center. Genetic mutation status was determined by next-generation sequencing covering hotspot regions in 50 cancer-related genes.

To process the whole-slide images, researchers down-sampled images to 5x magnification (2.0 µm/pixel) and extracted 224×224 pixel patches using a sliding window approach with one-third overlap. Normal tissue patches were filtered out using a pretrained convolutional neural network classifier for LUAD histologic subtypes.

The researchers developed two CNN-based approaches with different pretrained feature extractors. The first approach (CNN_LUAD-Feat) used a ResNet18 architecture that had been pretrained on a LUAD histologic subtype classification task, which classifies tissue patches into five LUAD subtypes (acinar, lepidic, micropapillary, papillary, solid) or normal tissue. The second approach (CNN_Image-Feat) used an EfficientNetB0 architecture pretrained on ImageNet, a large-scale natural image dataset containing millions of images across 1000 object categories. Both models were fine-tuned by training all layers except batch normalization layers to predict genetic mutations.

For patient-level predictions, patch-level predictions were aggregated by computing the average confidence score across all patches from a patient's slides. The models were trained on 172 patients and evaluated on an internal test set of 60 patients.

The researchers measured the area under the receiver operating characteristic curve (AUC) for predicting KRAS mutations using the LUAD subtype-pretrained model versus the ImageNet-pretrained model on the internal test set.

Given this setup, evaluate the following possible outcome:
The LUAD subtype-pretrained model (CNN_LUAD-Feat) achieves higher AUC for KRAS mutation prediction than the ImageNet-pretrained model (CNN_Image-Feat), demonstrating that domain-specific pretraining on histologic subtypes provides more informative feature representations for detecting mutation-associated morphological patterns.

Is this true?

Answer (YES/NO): NO